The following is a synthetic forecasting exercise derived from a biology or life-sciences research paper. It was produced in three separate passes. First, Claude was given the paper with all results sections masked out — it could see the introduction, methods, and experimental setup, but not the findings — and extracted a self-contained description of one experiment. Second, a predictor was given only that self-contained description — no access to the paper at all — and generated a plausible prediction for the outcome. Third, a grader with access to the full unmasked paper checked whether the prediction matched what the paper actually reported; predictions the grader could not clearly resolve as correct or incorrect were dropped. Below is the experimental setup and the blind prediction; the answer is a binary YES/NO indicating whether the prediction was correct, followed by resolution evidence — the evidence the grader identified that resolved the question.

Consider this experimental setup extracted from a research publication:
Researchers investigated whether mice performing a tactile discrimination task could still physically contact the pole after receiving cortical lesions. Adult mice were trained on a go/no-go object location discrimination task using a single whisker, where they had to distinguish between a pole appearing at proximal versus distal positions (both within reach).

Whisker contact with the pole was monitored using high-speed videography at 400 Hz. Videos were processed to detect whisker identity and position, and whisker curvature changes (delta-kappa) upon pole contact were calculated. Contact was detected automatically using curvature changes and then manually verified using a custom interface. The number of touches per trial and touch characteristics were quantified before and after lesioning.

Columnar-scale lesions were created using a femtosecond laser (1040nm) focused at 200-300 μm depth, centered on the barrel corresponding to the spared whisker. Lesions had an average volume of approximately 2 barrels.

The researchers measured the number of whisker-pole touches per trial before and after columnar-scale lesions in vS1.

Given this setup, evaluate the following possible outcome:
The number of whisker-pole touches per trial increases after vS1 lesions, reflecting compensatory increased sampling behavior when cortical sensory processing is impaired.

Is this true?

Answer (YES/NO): NO